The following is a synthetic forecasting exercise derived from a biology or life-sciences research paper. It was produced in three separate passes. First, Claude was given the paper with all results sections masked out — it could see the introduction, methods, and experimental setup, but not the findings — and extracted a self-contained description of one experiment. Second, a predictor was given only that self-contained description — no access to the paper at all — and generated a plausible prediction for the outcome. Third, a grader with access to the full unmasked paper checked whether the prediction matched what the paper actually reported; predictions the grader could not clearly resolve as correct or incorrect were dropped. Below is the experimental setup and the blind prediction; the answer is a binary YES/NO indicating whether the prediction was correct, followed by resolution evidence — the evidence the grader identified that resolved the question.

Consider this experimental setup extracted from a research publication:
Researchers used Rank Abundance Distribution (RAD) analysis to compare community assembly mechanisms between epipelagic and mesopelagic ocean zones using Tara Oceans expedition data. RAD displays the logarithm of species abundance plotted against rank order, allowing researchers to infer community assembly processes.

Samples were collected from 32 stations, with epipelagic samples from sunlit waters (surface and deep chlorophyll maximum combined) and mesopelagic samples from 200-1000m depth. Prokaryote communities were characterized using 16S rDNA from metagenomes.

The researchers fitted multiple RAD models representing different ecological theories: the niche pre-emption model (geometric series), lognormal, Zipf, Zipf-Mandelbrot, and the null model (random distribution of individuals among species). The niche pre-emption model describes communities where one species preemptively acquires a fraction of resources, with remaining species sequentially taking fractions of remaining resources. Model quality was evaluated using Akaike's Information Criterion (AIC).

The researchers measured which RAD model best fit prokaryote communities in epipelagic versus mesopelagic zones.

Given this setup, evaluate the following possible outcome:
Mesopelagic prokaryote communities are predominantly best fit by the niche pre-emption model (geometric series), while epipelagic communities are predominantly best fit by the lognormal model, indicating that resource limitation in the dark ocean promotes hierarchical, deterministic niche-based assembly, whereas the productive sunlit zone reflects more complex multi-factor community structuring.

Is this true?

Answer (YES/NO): NO